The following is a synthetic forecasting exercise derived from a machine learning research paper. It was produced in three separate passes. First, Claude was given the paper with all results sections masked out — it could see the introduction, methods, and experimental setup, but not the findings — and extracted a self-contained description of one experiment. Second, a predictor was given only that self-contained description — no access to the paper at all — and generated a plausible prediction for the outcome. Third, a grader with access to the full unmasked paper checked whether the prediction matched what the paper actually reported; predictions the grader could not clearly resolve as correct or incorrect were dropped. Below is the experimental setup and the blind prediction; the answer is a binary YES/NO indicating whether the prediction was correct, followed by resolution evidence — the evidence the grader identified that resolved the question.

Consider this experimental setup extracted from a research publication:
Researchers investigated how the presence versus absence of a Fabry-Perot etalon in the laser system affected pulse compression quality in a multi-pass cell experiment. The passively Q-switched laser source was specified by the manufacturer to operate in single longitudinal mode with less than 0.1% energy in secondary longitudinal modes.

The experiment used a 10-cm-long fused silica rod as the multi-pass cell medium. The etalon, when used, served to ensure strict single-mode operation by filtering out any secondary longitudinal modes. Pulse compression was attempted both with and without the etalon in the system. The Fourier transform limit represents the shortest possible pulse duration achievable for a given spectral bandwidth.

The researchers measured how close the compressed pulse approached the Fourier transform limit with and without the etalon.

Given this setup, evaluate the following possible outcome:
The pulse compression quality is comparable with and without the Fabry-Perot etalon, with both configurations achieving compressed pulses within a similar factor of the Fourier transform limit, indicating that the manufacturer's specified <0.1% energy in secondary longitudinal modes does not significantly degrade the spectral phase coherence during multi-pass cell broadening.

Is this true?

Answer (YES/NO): NO